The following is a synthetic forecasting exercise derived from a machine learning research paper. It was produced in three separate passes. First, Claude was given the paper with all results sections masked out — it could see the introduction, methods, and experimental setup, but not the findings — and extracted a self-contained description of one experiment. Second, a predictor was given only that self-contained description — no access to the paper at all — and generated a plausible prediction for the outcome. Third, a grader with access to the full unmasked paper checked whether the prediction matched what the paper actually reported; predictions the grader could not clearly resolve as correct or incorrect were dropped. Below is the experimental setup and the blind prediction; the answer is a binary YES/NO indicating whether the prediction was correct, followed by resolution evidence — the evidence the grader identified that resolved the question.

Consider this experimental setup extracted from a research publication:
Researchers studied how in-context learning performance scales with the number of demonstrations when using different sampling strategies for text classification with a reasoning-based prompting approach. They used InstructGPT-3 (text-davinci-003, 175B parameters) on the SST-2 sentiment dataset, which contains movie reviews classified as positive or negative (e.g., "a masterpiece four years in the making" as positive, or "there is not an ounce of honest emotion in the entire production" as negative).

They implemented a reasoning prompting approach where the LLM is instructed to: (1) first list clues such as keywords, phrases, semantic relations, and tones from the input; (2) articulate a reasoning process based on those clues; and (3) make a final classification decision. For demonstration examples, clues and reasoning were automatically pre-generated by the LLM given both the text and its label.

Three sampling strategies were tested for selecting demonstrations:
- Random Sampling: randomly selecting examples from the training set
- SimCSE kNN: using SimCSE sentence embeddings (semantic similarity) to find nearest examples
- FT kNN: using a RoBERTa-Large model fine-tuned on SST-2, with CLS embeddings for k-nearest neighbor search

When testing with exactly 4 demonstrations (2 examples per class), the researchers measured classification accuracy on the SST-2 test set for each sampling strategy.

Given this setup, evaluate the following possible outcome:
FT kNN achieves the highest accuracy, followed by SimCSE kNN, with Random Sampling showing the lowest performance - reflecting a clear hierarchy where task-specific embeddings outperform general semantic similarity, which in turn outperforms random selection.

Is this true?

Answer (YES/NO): YES